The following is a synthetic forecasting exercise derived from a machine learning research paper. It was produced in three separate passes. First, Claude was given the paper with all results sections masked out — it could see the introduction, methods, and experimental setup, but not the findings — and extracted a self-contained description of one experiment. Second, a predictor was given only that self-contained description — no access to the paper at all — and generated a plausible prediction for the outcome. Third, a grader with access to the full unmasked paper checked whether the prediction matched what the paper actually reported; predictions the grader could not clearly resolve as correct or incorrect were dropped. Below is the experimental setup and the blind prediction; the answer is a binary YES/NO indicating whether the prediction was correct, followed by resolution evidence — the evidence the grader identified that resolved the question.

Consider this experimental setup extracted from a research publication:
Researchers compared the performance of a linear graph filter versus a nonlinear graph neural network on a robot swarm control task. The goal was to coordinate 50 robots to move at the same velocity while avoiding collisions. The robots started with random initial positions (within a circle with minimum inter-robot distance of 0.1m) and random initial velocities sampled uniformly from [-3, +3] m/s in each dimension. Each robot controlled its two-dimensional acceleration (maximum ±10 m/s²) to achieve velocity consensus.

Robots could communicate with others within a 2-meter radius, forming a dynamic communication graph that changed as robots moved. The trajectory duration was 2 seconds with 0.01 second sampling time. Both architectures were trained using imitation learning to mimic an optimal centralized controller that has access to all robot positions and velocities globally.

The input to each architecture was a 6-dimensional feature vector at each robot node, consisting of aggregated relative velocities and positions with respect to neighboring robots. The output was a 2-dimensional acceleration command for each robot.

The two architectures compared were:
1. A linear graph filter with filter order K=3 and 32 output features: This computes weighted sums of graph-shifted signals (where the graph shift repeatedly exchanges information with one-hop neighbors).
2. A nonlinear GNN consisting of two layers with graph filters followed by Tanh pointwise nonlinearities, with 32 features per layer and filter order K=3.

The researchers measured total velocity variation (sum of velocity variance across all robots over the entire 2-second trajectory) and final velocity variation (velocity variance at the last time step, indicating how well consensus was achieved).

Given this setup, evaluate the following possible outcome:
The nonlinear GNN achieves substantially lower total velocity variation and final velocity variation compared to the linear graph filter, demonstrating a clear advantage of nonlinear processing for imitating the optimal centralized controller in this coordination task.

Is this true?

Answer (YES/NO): YES